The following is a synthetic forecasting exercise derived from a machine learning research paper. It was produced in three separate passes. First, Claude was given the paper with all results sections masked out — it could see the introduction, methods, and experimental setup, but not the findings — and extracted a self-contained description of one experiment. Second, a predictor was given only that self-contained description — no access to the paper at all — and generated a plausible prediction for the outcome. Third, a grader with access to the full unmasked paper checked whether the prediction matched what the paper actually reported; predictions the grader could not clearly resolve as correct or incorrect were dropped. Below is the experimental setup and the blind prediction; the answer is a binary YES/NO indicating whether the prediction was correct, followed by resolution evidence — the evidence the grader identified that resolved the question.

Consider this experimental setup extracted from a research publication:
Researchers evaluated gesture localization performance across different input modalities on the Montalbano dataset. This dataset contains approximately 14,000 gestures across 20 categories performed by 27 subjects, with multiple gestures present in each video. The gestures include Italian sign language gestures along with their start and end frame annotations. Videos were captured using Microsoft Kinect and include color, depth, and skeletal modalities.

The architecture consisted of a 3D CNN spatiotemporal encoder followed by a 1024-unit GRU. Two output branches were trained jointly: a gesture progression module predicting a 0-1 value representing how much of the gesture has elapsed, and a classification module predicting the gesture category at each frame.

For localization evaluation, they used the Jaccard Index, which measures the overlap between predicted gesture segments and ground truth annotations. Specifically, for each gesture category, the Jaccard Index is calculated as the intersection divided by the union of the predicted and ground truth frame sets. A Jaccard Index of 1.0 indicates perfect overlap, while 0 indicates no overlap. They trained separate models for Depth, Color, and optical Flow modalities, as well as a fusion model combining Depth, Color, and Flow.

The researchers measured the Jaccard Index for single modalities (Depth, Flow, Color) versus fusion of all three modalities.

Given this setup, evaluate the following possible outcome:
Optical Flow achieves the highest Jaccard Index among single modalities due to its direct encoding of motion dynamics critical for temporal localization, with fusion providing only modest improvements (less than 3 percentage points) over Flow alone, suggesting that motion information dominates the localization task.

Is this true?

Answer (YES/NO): NO